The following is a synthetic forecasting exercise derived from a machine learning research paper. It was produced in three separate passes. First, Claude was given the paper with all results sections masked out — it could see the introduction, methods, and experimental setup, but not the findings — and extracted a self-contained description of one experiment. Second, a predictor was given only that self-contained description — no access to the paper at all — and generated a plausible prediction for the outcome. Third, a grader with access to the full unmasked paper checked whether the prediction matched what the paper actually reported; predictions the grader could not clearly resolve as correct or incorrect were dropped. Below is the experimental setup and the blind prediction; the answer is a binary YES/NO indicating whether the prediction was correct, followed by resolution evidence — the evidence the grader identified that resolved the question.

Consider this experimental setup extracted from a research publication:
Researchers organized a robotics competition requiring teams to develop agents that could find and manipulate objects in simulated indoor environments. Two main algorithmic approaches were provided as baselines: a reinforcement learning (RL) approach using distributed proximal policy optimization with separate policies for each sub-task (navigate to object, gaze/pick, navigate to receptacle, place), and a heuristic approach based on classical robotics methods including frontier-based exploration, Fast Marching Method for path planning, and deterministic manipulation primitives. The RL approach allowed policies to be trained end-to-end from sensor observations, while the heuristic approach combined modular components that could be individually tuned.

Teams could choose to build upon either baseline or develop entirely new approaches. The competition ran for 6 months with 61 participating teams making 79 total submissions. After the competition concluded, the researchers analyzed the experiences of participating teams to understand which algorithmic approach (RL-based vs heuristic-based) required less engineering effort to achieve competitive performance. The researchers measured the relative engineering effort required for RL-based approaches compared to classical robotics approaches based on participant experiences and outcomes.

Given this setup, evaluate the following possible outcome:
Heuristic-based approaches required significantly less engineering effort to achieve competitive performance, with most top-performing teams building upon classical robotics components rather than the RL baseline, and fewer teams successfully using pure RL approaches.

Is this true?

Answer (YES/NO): YES